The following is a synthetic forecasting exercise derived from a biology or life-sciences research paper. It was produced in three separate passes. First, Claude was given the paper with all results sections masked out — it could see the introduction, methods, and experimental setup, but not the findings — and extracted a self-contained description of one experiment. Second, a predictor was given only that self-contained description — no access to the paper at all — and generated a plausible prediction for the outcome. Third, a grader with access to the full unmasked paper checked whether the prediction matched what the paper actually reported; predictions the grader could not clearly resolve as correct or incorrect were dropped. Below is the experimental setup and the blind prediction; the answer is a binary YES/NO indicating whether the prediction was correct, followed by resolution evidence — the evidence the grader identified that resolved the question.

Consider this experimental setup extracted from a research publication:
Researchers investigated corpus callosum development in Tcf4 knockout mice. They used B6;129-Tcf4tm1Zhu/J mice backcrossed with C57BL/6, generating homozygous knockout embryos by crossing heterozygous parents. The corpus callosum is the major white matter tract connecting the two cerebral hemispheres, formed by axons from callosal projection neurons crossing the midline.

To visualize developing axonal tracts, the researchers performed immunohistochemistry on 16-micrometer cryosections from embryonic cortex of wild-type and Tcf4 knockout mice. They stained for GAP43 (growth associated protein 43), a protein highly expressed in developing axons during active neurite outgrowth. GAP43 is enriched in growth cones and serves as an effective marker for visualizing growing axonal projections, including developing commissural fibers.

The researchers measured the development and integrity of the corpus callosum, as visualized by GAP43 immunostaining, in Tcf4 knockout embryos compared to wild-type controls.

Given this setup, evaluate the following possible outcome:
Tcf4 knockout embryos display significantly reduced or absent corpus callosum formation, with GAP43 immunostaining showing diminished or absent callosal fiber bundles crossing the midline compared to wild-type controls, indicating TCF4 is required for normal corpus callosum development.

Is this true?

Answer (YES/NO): YES